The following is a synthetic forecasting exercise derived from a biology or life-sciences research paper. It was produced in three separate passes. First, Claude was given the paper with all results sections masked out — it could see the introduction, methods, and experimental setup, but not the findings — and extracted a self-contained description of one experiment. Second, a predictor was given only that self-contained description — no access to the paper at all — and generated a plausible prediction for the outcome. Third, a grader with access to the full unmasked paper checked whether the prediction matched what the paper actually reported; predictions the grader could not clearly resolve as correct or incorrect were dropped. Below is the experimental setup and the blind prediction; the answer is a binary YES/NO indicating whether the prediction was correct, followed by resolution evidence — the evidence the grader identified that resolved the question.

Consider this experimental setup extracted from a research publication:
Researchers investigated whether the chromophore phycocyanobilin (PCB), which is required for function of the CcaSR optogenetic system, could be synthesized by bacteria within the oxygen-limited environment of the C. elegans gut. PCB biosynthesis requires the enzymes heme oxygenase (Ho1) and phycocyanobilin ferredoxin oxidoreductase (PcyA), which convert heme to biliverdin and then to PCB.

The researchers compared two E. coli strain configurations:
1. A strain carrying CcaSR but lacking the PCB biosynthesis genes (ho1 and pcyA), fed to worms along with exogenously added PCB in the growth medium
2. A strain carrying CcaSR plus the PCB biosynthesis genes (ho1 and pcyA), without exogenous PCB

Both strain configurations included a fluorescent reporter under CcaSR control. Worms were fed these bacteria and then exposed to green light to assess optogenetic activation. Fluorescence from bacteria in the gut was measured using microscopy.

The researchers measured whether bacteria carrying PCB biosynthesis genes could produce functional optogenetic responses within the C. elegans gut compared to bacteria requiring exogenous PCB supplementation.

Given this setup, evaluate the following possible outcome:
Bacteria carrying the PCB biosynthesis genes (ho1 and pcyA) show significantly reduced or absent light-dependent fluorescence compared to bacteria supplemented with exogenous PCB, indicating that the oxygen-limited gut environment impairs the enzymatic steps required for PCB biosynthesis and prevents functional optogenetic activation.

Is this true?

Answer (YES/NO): NO